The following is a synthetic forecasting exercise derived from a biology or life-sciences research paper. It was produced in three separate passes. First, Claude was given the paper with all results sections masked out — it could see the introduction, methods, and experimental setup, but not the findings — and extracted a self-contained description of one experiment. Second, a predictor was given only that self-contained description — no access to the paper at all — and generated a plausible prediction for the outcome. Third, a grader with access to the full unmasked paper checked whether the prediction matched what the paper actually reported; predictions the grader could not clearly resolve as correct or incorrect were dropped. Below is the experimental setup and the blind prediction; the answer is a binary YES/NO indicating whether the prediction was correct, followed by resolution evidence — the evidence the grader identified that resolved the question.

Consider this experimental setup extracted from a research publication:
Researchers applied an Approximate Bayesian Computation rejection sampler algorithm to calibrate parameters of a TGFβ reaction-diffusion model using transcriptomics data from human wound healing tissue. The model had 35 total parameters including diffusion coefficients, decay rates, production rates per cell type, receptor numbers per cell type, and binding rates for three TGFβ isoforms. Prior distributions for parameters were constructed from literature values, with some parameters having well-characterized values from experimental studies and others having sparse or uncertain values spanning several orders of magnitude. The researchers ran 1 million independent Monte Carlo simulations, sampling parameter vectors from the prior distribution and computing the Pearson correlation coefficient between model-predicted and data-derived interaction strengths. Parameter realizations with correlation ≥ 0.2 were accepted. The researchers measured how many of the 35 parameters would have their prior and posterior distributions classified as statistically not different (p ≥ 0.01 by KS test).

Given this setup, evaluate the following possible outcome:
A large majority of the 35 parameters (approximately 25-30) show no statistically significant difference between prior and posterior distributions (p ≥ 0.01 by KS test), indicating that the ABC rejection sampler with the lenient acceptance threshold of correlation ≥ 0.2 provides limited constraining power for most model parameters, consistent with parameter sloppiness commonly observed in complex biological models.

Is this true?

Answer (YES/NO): NO